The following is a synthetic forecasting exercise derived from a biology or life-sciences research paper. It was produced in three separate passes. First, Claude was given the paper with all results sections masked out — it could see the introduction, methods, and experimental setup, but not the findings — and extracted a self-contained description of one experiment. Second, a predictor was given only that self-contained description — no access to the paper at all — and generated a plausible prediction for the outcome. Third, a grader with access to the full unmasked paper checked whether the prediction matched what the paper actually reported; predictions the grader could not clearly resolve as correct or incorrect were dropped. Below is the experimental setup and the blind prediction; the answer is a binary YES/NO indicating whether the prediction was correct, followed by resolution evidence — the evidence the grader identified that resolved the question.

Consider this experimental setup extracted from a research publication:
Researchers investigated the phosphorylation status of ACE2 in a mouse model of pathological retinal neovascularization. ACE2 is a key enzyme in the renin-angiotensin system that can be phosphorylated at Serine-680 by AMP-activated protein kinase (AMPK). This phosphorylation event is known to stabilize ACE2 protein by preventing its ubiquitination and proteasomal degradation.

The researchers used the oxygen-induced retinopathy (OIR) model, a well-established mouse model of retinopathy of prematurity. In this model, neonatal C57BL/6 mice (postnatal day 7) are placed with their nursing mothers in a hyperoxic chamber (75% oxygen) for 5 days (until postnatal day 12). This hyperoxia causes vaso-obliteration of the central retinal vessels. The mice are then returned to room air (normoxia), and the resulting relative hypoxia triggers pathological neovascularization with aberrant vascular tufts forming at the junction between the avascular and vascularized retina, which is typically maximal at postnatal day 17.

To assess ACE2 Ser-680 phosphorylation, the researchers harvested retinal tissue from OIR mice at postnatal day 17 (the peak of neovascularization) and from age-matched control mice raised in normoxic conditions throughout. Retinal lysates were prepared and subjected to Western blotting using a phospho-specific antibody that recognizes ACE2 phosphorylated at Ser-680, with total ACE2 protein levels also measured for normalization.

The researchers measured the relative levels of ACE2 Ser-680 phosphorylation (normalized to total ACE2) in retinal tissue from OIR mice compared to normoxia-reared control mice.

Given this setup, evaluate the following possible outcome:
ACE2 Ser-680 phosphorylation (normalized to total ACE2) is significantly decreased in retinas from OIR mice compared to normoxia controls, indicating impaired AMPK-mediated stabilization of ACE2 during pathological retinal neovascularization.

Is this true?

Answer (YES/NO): YES